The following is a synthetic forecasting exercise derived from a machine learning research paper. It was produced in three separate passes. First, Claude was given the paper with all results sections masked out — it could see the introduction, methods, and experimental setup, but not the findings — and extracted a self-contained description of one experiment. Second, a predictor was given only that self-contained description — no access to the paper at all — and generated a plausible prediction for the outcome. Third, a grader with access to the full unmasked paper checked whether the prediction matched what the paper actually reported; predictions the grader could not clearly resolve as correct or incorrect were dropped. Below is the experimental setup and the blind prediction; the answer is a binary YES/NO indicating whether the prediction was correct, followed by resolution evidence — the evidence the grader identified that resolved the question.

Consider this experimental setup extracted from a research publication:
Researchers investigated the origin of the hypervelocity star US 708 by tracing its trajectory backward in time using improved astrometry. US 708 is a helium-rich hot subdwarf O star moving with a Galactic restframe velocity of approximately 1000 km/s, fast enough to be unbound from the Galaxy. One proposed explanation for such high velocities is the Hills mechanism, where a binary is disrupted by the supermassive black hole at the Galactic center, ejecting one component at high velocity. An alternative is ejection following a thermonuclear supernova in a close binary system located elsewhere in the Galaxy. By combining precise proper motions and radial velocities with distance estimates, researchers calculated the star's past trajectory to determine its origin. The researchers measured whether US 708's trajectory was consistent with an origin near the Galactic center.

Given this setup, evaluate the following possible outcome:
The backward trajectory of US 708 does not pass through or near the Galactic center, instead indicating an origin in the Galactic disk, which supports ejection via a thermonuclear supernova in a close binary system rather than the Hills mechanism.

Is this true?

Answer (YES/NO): YES